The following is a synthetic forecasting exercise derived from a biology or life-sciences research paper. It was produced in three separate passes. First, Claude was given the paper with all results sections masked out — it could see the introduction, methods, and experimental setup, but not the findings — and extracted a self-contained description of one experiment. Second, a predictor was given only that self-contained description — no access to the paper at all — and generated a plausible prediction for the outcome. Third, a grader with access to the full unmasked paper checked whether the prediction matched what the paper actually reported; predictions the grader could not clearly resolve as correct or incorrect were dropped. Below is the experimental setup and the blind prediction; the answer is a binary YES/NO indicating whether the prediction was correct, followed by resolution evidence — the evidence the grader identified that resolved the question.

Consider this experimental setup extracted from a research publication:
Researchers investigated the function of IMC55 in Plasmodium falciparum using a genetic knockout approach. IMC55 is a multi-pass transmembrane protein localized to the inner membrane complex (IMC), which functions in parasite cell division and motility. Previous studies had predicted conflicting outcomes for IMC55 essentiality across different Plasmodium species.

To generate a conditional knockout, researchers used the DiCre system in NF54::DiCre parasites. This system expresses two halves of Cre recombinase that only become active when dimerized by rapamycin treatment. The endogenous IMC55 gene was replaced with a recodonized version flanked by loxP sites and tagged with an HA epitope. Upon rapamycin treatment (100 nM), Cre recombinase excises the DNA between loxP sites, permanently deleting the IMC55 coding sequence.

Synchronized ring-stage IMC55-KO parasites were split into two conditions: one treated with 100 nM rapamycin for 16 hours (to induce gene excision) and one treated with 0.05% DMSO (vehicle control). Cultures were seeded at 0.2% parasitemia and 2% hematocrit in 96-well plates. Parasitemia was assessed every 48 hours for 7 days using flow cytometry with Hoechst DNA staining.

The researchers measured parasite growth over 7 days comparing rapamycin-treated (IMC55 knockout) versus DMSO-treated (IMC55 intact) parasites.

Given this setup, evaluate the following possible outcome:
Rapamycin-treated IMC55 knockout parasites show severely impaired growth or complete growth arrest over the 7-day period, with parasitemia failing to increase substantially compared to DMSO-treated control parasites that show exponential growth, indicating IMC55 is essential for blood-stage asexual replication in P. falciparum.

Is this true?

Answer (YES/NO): NO